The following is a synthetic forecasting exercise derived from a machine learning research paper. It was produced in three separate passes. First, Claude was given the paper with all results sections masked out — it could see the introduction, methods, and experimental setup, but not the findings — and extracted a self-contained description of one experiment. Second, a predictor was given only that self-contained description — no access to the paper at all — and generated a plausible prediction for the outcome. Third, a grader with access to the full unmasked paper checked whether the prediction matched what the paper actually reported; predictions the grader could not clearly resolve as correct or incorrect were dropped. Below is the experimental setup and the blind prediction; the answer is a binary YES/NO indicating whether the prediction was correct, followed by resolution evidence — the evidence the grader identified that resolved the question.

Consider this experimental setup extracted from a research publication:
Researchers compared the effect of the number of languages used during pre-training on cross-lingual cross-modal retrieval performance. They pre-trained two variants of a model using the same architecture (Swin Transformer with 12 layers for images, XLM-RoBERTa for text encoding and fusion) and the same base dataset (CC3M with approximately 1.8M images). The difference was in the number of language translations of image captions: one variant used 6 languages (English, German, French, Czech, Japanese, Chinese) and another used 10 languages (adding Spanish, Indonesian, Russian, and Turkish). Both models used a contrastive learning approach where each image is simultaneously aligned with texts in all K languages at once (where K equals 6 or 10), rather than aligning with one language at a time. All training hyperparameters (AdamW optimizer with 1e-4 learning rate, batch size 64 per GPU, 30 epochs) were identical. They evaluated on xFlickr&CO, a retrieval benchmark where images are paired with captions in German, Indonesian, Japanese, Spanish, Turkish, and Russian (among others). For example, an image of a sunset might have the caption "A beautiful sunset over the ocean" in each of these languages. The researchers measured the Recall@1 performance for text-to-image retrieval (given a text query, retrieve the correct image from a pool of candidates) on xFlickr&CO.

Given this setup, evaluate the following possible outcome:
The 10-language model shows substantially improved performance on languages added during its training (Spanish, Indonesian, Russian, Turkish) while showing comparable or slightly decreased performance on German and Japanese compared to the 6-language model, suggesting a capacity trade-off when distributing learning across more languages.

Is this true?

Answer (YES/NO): YES